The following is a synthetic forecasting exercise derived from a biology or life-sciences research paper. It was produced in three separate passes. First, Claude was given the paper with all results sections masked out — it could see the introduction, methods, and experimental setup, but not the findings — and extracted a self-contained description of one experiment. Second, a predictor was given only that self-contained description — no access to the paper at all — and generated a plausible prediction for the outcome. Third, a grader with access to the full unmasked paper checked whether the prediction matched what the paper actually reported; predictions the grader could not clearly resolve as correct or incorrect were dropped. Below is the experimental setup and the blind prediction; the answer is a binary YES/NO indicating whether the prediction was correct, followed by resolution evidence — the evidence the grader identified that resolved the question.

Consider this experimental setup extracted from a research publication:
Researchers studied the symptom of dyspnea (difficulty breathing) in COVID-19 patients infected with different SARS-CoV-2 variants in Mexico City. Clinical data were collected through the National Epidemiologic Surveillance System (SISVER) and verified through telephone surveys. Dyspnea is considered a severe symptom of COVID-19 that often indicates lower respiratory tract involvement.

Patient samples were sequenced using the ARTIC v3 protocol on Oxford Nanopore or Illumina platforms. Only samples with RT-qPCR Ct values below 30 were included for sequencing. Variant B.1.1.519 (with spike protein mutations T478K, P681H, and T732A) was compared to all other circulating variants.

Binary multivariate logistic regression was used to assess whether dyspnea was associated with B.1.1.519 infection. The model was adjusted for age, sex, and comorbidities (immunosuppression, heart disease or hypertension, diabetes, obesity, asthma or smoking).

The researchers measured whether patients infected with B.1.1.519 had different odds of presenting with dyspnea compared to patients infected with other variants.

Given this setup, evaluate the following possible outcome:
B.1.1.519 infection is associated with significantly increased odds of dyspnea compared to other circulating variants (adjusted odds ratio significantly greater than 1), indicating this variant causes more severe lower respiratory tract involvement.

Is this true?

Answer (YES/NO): YES